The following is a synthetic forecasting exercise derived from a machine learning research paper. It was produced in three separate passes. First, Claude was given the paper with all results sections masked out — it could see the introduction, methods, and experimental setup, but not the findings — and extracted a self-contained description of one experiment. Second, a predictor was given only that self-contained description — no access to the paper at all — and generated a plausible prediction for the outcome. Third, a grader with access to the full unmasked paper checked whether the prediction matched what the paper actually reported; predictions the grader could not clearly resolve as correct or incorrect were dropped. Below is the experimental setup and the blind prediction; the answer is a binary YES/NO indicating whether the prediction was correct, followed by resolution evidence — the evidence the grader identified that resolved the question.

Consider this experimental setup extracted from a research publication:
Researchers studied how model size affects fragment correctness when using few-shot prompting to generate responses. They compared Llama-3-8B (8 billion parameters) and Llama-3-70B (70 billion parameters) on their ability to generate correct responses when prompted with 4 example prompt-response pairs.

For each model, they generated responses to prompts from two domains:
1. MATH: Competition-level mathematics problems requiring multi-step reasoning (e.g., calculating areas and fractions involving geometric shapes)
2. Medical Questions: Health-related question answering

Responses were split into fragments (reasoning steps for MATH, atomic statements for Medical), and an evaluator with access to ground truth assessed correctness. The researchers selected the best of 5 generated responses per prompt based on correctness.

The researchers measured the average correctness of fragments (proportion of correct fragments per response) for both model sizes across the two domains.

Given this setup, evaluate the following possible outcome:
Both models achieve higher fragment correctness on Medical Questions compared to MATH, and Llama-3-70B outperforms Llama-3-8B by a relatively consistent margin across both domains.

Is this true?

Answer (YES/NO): NO